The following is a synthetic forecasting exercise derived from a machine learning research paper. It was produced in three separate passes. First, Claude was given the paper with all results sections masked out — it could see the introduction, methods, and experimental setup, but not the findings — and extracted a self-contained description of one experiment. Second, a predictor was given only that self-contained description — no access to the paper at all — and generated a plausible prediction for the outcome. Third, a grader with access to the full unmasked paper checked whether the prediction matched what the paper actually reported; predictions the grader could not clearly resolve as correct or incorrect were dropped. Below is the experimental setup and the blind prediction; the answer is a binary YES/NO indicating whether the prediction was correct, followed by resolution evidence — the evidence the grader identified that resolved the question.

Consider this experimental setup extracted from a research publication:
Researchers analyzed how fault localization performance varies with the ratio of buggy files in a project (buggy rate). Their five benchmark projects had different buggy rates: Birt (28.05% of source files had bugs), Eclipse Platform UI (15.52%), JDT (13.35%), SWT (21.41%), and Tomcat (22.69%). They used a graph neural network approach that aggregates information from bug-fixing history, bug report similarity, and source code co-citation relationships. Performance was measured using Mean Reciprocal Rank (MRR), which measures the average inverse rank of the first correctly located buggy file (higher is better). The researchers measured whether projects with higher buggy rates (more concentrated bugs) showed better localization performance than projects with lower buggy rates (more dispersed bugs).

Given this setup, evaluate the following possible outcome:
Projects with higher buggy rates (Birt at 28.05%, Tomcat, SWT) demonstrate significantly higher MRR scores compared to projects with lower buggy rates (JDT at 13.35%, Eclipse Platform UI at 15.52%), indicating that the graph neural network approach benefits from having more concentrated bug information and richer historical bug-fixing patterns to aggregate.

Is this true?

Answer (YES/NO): NO